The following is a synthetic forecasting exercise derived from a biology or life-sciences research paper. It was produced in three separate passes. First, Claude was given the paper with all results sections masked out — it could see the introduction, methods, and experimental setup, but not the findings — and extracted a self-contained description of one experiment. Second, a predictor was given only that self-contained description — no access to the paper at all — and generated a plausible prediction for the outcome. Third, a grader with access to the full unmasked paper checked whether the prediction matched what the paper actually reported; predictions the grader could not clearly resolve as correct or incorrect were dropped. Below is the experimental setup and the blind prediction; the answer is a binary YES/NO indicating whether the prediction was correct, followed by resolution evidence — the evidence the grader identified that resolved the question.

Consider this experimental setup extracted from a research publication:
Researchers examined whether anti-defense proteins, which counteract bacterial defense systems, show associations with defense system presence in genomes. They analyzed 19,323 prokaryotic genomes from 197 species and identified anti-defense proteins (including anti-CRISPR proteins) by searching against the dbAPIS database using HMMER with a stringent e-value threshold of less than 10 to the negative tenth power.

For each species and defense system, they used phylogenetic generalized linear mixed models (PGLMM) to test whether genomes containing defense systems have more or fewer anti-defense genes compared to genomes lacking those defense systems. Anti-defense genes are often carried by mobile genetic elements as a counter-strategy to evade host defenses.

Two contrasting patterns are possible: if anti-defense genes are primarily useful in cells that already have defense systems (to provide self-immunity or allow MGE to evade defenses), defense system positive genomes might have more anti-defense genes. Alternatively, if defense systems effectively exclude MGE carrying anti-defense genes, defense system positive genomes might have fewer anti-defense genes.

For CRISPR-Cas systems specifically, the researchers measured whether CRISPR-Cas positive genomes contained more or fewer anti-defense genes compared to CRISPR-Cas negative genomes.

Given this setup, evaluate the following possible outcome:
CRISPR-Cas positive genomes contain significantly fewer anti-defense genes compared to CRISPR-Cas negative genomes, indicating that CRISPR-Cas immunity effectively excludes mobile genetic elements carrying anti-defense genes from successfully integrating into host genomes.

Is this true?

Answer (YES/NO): NO